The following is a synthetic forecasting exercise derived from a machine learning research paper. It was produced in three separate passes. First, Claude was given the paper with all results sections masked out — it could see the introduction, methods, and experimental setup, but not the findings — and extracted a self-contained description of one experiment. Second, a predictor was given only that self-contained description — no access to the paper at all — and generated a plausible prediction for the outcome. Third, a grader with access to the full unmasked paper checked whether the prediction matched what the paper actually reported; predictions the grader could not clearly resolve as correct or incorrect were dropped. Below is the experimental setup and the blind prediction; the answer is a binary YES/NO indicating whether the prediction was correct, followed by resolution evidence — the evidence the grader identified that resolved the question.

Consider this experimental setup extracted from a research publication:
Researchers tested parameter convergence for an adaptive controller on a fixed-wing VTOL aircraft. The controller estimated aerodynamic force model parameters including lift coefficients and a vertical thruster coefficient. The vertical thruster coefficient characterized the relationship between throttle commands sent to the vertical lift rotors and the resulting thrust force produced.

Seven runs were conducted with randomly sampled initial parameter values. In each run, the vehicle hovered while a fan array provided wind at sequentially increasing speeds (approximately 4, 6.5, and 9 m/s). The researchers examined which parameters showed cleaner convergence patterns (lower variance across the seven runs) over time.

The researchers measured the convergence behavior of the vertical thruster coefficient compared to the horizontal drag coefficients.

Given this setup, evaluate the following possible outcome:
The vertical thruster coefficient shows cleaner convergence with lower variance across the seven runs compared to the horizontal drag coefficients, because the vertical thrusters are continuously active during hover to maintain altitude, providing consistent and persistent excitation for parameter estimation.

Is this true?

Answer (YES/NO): YES